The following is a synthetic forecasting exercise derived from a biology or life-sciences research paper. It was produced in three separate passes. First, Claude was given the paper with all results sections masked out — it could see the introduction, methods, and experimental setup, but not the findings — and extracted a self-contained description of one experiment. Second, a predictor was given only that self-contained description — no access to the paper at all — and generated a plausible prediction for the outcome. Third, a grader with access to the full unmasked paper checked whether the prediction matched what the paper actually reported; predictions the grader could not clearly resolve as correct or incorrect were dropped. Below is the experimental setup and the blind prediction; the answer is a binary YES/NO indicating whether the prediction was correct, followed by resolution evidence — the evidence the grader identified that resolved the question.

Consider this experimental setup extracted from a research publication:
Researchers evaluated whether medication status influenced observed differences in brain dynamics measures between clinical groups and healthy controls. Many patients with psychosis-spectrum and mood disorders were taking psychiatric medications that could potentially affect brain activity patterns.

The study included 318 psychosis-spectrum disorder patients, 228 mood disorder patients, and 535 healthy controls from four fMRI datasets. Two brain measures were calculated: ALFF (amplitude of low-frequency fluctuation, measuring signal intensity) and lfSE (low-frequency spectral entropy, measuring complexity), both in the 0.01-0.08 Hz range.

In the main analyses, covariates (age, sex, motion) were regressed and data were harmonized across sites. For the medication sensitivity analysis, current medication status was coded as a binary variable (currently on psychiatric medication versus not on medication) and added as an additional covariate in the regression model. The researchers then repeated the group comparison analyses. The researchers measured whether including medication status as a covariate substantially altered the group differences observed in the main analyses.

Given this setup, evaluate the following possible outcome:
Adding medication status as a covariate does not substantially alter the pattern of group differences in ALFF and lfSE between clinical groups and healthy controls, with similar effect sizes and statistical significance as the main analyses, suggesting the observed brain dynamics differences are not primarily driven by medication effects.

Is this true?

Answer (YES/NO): NO